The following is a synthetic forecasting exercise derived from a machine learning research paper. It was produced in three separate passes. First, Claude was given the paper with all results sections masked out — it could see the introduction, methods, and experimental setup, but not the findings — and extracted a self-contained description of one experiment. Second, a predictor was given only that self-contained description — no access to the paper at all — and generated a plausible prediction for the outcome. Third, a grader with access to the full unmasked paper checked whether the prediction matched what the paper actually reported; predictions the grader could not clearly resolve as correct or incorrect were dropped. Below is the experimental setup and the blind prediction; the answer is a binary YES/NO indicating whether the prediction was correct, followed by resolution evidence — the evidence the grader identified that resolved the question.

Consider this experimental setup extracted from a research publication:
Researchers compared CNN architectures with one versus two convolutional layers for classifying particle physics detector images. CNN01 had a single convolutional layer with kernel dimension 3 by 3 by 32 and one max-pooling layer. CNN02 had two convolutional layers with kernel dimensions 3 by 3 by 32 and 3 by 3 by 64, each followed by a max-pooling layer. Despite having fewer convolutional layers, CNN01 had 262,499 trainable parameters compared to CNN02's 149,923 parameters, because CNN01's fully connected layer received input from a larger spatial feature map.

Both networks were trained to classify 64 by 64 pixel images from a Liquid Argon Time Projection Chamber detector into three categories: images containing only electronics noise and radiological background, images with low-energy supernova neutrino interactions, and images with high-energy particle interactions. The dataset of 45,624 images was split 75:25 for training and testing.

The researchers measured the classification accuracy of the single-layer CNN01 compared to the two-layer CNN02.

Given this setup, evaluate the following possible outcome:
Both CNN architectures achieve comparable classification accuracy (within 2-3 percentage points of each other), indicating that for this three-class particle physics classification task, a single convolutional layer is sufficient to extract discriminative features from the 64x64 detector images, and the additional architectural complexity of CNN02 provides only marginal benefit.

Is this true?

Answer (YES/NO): YES